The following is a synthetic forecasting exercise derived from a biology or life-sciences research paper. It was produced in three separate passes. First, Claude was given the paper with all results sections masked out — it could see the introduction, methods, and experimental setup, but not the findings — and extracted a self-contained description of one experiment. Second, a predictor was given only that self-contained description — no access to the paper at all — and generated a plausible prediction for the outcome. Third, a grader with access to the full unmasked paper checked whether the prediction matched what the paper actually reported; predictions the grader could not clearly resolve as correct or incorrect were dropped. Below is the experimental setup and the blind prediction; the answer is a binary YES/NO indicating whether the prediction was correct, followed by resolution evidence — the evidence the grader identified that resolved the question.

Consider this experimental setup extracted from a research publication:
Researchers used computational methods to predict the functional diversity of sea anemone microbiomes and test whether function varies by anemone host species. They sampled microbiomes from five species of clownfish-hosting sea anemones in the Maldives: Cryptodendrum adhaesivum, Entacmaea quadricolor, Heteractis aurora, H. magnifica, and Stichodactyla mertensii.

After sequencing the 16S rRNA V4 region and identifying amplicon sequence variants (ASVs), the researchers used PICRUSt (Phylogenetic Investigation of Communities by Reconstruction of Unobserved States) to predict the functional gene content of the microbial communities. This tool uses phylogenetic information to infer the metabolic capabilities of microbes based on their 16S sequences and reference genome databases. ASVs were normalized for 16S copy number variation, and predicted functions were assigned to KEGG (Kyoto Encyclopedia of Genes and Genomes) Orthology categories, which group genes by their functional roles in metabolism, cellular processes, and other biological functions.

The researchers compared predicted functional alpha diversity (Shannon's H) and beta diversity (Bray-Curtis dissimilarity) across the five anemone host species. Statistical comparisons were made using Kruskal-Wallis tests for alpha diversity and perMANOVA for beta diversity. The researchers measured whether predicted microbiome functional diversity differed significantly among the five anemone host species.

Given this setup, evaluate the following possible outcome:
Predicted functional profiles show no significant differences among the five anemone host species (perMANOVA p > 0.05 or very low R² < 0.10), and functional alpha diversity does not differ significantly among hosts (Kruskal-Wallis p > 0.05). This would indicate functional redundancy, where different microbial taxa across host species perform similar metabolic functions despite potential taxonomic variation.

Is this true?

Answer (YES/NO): NO